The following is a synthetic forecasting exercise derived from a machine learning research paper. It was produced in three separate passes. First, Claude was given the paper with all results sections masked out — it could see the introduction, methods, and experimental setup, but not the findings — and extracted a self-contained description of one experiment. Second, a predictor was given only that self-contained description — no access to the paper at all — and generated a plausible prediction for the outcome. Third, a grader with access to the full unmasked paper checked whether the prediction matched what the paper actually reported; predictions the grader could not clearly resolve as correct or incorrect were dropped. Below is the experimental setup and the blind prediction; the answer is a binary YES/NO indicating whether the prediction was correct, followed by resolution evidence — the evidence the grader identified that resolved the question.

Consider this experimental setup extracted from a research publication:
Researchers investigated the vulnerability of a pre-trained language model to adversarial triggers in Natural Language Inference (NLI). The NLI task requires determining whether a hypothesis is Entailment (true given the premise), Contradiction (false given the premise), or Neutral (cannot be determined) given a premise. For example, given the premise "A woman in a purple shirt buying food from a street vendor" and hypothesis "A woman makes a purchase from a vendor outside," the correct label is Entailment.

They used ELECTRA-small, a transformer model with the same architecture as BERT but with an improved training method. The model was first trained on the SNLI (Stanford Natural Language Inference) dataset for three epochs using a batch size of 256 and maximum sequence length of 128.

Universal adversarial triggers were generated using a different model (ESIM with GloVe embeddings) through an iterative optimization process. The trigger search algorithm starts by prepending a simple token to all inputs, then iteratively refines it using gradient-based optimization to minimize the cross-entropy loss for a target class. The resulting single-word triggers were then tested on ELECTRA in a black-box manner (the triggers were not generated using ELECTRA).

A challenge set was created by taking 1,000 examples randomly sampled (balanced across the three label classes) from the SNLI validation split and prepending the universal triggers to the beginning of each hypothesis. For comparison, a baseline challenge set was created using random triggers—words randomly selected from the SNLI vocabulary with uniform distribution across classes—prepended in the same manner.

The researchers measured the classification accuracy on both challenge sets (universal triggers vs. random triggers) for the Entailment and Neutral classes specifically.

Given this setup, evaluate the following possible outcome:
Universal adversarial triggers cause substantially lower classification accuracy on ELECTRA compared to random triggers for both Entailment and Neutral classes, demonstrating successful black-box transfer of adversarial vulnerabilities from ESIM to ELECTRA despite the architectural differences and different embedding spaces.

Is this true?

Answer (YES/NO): YES